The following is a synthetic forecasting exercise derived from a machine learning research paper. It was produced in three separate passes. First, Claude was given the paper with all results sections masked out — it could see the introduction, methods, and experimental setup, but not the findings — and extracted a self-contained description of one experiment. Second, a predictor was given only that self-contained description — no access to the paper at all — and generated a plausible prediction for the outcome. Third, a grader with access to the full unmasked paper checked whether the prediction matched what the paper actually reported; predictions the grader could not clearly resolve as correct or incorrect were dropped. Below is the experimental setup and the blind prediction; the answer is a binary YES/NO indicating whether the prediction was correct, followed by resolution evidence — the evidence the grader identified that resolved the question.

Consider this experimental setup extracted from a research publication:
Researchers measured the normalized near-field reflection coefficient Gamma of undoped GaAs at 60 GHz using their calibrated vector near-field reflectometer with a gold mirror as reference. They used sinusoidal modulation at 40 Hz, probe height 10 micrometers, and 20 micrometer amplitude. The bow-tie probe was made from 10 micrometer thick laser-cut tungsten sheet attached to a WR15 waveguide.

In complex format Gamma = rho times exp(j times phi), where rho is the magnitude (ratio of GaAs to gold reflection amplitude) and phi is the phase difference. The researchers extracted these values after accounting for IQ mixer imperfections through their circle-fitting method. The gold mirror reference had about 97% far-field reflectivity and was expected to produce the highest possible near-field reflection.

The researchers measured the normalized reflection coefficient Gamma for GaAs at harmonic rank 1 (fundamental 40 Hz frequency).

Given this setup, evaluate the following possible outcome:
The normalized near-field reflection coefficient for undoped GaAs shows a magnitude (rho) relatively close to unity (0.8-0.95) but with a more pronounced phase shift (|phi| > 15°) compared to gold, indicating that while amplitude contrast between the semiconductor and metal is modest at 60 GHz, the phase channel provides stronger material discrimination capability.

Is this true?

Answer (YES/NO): NO